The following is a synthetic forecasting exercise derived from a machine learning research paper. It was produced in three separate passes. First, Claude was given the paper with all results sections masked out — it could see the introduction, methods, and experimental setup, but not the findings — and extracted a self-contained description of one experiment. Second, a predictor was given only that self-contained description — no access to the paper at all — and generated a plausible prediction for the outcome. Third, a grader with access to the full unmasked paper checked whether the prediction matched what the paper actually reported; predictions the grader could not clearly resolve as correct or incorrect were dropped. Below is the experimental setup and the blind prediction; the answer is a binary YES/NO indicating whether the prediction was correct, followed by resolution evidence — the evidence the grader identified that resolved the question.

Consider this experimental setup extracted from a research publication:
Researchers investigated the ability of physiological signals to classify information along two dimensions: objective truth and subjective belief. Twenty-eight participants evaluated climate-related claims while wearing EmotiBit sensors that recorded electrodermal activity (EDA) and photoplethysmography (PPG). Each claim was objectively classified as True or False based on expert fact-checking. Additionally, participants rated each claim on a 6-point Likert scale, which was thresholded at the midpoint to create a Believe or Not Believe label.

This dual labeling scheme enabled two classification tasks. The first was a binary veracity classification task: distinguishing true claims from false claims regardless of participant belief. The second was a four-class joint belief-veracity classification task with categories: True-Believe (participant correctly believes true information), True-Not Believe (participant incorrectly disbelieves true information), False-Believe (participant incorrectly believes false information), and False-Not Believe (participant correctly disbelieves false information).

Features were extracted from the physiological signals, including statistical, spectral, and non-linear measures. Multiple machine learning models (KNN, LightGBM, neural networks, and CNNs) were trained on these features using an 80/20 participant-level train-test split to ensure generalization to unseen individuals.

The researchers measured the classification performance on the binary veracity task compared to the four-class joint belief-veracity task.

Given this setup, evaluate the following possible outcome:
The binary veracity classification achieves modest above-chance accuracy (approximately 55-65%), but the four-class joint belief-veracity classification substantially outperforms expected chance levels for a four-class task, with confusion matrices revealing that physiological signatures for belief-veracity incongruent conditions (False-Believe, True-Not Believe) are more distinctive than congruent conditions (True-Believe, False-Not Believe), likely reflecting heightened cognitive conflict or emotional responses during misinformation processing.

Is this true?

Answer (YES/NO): NO